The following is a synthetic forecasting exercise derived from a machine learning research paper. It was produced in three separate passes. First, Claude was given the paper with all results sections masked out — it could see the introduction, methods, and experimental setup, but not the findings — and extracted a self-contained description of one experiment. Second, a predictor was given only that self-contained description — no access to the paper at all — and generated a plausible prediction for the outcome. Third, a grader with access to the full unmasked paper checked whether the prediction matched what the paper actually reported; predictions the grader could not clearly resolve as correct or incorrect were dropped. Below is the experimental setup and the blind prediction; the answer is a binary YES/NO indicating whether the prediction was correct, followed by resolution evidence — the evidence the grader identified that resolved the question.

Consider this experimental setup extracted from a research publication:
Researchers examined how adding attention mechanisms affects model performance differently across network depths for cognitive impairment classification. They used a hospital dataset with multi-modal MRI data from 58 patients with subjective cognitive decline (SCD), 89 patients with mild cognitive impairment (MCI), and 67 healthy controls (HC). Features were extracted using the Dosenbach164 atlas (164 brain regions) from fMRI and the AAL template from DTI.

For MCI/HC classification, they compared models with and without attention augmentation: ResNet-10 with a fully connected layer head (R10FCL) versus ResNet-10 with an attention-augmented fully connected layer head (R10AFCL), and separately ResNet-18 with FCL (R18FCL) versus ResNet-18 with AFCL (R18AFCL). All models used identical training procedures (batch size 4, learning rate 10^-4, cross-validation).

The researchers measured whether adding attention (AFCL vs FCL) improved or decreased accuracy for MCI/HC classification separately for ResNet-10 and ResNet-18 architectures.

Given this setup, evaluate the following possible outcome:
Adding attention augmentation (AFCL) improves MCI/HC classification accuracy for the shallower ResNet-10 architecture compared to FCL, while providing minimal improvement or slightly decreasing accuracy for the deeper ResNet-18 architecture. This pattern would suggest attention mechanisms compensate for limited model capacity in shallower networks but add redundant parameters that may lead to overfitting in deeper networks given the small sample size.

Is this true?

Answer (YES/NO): NO